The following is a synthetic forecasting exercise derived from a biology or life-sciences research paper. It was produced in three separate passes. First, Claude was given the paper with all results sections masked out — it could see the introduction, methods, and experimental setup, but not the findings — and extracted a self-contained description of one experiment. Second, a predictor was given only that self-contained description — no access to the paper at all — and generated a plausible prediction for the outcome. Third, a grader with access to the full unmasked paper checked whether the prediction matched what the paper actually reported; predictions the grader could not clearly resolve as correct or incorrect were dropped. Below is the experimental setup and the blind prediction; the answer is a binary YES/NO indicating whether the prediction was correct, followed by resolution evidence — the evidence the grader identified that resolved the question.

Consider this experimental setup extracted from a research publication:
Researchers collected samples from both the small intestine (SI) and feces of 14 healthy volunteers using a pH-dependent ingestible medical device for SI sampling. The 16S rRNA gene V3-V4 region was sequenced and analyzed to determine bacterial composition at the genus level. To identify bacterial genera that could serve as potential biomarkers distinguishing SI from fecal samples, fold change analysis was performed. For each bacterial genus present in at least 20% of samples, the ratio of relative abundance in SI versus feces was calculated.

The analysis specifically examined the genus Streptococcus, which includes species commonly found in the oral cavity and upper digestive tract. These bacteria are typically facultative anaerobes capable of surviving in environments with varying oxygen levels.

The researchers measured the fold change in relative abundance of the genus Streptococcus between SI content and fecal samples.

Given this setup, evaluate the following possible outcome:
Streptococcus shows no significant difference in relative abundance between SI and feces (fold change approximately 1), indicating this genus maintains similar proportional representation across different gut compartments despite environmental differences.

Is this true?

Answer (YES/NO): NO